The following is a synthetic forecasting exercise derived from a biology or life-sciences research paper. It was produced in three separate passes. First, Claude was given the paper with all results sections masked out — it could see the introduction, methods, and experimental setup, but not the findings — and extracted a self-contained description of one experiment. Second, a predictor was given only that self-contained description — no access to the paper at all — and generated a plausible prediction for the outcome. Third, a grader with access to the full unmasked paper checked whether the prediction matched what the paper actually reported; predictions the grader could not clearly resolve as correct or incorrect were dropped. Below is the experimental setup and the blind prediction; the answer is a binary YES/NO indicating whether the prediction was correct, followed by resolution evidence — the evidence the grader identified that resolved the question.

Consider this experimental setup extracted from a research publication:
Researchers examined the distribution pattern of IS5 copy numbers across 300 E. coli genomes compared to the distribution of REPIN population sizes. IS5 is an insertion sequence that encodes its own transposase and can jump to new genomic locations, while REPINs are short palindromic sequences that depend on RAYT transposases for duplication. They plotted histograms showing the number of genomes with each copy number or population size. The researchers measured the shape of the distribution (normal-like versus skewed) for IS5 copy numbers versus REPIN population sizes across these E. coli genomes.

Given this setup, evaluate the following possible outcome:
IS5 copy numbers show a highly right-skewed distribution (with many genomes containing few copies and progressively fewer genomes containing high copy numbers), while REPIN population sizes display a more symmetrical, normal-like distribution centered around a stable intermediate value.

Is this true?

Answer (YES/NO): YES